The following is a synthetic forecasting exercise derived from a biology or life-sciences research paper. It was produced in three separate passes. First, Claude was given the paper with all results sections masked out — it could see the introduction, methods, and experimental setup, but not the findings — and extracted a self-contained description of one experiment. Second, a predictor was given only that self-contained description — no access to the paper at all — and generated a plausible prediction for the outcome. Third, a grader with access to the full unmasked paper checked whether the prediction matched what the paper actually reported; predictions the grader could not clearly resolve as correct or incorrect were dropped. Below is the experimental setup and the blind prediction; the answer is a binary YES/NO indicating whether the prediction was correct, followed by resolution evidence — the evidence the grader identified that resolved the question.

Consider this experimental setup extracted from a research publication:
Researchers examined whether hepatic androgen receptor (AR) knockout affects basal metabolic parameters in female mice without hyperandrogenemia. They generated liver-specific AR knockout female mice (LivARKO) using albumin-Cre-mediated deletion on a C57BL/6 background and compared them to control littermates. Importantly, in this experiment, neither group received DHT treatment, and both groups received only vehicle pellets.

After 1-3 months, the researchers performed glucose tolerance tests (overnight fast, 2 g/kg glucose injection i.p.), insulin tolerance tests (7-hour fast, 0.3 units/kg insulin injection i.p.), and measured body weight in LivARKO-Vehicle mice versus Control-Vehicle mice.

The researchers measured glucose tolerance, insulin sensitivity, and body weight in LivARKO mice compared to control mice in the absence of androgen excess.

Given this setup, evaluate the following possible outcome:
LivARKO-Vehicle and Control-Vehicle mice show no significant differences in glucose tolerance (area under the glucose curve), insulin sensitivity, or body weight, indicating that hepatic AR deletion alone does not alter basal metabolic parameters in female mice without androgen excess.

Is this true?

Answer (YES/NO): YES